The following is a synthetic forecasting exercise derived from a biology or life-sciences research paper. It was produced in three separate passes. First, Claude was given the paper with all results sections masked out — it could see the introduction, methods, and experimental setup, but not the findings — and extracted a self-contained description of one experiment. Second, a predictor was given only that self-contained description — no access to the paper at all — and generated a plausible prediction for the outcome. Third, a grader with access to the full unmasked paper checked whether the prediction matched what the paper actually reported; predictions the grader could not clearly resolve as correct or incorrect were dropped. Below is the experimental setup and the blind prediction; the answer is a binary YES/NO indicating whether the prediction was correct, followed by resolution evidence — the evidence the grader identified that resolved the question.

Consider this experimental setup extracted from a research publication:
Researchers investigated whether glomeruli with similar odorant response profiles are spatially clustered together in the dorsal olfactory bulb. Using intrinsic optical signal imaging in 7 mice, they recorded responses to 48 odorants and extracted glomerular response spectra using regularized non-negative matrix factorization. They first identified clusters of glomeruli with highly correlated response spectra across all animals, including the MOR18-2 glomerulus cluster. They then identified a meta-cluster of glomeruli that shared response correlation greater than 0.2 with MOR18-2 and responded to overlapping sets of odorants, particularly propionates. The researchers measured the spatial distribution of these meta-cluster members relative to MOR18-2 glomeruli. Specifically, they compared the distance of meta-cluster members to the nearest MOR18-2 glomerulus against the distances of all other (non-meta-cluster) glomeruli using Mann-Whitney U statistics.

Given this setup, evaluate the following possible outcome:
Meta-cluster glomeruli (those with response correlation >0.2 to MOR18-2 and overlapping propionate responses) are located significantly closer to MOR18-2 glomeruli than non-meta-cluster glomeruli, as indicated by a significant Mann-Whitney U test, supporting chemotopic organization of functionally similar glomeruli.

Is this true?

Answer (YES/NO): YES